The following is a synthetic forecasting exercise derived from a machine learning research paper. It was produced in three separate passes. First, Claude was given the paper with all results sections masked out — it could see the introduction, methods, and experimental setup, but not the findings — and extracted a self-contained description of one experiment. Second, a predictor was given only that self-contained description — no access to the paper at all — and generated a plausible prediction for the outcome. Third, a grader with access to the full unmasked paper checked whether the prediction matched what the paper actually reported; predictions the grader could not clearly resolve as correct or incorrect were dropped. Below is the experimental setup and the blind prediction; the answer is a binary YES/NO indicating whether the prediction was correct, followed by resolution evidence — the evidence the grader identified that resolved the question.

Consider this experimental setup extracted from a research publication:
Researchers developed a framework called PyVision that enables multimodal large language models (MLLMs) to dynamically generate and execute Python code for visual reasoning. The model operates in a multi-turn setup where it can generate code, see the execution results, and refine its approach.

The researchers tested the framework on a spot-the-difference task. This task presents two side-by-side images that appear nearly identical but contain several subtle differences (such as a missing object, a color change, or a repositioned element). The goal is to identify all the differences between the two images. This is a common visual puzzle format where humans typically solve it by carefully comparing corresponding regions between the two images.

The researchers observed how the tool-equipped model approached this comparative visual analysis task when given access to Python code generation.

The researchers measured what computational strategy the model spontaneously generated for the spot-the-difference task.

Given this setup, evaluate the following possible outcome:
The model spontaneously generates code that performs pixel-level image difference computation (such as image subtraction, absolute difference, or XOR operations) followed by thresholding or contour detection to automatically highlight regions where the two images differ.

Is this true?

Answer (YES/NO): NO